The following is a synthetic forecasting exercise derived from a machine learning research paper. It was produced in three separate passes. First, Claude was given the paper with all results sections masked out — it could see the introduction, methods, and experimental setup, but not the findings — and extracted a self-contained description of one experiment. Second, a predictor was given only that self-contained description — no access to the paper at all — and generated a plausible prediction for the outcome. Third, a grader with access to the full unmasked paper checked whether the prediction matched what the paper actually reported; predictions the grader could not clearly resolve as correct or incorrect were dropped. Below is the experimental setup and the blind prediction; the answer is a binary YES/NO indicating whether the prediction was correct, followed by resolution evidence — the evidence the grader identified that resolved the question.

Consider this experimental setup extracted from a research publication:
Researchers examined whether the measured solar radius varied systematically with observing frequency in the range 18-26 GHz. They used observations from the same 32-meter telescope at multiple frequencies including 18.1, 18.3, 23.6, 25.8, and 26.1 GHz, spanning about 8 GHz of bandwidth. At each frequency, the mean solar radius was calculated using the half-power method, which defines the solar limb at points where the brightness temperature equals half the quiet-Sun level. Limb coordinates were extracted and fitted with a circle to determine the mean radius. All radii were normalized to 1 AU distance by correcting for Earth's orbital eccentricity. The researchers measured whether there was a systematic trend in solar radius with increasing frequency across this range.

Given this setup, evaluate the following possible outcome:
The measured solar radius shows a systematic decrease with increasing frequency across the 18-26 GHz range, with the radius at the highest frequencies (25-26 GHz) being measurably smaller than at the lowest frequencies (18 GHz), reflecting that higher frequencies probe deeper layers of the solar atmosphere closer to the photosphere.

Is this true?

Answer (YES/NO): NO